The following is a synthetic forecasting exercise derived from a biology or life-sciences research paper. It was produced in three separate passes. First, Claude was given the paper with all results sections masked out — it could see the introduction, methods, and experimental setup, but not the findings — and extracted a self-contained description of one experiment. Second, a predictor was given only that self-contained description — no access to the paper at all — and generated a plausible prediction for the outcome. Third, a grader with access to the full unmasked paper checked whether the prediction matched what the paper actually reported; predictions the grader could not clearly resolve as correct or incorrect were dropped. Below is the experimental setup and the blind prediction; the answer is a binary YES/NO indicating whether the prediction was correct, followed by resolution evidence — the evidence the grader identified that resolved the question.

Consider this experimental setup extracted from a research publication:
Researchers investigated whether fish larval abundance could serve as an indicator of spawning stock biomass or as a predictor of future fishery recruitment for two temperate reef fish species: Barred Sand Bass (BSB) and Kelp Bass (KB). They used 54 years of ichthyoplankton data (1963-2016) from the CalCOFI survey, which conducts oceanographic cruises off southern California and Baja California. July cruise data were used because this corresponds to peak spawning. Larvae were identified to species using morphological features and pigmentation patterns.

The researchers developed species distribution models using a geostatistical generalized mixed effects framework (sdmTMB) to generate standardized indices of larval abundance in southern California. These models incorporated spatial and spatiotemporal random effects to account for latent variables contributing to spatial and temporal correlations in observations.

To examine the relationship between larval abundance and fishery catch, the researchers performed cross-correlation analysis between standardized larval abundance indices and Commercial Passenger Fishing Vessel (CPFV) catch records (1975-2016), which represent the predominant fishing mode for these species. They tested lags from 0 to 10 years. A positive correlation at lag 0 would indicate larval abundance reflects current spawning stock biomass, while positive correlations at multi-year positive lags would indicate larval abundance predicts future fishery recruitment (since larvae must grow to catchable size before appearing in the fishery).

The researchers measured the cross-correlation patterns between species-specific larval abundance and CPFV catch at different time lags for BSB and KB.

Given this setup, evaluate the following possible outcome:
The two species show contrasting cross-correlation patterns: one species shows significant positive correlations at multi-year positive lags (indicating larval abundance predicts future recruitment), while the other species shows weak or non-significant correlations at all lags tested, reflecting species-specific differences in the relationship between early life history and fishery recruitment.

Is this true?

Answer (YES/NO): NO